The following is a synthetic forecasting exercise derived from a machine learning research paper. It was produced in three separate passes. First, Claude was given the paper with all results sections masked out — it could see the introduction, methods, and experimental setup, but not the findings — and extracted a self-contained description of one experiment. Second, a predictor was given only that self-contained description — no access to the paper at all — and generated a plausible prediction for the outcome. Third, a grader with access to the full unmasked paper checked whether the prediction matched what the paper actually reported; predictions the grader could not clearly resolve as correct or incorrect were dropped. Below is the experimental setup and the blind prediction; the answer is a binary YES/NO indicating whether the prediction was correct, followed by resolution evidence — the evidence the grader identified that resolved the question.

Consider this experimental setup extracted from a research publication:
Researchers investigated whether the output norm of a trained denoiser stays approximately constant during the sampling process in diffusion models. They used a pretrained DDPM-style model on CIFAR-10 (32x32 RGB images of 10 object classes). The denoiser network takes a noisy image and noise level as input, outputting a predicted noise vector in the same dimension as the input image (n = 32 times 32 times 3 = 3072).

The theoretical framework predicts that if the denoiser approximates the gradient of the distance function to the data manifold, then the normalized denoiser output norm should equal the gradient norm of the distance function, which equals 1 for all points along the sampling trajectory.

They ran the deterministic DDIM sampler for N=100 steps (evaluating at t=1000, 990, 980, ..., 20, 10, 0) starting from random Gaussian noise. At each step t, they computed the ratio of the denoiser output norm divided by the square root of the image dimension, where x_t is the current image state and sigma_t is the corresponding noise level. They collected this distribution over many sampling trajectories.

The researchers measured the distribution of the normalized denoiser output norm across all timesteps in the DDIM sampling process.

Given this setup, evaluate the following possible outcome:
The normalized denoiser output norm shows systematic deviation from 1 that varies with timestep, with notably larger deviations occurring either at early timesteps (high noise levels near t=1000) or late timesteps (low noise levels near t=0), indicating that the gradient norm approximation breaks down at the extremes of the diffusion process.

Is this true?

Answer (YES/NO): NO